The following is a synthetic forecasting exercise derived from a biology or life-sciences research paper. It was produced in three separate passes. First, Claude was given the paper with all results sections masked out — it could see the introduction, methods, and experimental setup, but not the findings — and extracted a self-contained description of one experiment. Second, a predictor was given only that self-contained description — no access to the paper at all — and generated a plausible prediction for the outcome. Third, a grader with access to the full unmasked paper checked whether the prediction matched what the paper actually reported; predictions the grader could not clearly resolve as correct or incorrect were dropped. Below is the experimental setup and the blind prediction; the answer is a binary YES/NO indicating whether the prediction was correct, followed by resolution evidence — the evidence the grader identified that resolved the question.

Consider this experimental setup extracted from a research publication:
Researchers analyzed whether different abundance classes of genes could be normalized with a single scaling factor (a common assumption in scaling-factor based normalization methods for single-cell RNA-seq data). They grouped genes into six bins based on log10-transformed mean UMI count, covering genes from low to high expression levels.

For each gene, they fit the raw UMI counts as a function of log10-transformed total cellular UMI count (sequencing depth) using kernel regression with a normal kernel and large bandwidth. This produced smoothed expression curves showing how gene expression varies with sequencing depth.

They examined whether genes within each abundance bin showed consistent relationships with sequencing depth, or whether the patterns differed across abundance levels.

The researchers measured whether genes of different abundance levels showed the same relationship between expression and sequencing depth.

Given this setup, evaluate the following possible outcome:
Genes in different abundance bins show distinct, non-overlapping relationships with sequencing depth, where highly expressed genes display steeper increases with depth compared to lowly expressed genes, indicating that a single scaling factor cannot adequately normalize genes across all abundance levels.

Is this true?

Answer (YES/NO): NO